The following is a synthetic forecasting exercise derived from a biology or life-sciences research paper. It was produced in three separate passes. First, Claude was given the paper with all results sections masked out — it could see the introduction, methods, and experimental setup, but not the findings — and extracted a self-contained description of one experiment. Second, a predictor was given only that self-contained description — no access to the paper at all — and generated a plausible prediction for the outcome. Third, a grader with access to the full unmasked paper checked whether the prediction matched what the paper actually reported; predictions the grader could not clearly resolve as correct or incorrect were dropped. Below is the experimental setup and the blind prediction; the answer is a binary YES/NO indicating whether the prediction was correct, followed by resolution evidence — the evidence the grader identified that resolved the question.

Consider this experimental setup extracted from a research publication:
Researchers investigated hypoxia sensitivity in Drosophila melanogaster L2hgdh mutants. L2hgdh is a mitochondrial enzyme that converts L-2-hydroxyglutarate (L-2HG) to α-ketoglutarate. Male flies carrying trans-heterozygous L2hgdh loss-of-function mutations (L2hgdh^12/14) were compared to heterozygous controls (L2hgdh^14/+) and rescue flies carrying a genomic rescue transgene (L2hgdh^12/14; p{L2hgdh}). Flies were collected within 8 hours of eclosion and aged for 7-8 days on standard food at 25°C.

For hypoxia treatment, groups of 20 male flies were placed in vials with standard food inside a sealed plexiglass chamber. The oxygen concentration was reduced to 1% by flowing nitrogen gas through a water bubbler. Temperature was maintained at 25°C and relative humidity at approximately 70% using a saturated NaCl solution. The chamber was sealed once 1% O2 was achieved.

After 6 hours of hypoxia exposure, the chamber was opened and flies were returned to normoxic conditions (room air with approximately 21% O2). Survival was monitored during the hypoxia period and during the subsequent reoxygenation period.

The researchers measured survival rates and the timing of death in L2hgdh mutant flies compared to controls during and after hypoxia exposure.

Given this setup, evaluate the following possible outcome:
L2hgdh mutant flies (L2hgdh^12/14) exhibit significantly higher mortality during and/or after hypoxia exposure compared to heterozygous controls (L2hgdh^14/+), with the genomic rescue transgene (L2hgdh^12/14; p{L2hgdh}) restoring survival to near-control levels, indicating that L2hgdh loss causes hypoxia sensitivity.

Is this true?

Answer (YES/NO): YES